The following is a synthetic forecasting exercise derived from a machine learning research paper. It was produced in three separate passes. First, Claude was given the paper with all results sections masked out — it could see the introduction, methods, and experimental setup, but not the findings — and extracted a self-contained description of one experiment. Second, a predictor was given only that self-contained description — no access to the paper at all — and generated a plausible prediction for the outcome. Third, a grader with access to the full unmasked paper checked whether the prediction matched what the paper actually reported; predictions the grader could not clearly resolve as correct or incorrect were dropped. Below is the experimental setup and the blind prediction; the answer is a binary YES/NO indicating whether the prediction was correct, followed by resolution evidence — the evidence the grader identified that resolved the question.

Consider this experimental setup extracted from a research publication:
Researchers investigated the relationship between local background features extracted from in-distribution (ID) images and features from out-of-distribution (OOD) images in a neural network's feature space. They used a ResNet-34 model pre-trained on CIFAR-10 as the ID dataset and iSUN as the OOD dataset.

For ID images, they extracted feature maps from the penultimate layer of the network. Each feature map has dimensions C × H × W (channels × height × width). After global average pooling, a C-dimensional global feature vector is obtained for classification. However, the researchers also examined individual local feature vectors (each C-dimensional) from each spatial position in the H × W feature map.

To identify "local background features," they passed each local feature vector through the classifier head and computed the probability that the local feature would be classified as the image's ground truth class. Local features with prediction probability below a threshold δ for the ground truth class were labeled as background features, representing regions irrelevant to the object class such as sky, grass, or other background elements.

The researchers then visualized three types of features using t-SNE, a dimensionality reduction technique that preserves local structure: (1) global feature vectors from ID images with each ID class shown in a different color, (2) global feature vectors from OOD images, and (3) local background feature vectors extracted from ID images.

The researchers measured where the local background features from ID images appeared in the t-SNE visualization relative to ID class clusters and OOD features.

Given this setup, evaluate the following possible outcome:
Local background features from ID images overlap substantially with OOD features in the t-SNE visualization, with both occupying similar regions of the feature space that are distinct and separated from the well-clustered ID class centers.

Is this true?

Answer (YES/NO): YES